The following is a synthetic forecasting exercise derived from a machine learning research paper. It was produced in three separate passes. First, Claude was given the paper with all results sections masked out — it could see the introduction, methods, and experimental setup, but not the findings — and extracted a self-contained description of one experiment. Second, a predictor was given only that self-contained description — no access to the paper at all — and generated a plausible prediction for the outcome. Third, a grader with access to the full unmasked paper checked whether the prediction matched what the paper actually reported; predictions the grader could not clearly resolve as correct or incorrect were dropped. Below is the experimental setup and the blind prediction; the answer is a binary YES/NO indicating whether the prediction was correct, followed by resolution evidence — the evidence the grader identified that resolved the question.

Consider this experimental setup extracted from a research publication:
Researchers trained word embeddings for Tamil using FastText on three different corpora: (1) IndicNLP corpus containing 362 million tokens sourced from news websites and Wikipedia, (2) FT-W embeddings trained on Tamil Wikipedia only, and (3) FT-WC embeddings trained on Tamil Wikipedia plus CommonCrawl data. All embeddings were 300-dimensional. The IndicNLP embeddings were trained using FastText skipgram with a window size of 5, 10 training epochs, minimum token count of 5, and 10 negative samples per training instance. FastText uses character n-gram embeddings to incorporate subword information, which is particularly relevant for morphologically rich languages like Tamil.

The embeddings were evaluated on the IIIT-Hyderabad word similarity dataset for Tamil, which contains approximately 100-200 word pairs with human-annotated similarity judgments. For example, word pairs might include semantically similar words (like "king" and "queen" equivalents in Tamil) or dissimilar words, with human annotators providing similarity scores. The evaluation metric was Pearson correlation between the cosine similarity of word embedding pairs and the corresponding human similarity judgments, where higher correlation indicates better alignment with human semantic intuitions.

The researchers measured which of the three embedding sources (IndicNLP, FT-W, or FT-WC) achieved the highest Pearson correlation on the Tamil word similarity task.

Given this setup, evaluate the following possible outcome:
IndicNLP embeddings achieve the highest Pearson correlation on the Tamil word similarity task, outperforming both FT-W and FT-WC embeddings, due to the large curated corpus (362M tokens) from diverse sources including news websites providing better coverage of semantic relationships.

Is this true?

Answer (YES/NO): NO